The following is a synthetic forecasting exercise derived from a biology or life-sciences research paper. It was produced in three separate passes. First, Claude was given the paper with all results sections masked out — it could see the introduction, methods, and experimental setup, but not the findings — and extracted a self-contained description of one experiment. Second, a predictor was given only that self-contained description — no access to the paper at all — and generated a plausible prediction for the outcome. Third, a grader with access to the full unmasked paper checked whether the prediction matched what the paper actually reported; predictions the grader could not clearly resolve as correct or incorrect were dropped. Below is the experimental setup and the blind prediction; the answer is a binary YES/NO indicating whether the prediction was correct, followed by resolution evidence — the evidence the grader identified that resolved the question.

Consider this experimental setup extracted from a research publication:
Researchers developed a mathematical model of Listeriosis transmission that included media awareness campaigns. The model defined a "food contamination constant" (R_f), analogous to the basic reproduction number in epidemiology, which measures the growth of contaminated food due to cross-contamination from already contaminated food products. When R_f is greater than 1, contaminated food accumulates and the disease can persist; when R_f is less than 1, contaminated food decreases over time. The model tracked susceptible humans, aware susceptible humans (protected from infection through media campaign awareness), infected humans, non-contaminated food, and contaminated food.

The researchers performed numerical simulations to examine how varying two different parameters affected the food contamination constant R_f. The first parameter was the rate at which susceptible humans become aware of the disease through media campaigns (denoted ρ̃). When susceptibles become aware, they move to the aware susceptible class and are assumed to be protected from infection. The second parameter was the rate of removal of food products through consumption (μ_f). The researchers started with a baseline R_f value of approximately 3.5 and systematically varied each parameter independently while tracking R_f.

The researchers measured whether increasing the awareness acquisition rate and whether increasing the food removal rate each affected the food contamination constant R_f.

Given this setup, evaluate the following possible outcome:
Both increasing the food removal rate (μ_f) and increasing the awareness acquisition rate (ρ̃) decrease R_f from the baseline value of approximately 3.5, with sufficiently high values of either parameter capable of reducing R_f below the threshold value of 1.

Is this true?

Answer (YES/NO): NO